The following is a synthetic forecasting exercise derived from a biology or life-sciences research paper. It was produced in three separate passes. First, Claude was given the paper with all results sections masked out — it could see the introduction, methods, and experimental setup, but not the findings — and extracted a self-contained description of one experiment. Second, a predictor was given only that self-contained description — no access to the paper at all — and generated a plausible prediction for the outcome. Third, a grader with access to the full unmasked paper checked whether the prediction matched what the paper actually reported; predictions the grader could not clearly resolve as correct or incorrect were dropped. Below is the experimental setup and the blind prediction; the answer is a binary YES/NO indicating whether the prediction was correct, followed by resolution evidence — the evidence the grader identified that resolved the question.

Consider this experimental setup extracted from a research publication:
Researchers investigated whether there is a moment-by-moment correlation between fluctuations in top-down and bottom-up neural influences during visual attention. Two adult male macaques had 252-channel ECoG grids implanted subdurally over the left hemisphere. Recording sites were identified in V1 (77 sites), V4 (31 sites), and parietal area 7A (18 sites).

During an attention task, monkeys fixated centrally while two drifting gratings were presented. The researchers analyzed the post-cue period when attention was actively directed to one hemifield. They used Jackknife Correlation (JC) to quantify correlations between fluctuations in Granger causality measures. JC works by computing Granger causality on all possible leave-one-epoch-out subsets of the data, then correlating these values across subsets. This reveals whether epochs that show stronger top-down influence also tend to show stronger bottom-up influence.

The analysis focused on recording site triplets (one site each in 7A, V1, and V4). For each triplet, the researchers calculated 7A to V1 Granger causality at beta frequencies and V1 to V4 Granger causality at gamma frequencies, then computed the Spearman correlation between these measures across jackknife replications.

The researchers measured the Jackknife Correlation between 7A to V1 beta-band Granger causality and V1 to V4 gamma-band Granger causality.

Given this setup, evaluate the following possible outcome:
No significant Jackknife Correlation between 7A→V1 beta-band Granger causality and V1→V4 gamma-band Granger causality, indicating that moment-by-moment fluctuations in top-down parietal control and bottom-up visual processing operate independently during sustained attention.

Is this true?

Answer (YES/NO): NO